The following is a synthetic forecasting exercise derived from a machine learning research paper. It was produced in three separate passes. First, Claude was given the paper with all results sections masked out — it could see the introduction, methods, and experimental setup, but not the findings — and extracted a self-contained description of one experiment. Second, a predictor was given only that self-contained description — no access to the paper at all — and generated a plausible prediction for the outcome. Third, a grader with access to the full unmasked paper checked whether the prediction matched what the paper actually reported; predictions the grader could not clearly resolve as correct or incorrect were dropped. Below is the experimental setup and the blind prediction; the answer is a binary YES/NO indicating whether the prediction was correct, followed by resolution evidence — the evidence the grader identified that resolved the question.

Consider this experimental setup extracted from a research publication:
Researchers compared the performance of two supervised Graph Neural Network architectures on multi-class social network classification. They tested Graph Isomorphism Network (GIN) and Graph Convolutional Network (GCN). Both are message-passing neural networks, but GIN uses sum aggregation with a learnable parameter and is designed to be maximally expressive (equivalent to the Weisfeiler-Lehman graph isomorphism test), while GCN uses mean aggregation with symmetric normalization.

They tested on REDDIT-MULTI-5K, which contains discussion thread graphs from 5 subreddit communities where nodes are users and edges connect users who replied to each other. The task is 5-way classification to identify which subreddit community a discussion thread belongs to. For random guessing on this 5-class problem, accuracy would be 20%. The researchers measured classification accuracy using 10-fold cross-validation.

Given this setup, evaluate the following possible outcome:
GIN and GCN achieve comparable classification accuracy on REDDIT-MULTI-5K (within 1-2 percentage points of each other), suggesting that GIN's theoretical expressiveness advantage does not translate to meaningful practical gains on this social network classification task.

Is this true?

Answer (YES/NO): NO